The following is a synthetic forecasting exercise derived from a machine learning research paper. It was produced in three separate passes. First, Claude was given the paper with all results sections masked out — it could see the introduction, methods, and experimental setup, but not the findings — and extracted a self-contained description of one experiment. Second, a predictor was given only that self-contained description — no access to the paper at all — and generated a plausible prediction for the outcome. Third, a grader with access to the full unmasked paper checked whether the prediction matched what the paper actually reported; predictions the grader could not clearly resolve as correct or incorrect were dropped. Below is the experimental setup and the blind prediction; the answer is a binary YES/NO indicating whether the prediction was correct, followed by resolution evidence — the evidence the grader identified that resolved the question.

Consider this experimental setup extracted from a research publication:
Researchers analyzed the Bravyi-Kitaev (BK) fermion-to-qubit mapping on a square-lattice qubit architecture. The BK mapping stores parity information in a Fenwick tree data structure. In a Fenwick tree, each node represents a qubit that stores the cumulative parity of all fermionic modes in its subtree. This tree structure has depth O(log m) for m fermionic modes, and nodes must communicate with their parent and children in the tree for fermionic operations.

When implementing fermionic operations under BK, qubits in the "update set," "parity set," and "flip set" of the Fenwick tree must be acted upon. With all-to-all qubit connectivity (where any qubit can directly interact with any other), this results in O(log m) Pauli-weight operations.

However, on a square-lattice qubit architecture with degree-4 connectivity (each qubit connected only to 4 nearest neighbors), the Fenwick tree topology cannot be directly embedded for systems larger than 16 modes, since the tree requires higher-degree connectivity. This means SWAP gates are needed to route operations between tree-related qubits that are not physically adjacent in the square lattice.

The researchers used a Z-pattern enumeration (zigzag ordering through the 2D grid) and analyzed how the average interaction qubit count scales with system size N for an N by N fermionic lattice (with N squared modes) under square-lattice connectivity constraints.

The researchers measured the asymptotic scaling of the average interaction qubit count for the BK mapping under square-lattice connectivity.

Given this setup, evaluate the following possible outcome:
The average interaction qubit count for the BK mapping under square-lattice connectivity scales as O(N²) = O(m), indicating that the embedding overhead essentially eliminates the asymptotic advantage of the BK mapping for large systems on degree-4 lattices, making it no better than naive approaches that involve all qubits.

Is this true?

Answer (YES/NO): NO